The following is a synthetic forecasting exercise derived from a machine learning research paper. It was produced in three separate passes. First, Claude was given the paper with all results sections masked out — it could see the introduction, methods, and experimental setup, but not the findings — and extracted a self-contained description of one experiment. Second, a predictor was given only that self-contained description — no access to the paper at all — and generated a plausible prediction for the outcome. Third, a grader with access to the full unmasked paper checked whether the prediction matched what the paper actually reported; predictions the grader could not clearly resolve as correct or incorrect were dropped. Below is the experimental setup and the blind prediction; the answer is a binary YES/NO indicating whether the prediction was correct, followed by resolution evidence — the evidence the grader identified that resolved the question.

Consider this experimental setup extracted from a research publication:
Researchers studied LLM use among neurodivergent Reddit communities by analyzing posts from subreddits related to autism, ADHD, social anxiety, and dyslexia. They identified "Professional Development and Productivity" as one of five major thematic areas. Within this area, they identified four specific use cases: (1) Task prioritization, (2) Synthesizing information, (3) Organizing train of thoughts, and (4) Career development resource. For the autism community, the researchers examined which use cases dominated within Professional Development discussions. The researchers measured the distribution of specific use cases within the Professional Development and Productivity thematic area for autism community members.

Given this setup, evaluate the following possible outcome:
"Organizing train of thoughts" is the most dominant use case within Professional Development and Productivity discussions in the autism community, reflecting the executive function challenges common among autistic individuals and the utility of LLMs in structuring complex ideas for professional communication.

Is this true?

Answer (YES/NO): YES